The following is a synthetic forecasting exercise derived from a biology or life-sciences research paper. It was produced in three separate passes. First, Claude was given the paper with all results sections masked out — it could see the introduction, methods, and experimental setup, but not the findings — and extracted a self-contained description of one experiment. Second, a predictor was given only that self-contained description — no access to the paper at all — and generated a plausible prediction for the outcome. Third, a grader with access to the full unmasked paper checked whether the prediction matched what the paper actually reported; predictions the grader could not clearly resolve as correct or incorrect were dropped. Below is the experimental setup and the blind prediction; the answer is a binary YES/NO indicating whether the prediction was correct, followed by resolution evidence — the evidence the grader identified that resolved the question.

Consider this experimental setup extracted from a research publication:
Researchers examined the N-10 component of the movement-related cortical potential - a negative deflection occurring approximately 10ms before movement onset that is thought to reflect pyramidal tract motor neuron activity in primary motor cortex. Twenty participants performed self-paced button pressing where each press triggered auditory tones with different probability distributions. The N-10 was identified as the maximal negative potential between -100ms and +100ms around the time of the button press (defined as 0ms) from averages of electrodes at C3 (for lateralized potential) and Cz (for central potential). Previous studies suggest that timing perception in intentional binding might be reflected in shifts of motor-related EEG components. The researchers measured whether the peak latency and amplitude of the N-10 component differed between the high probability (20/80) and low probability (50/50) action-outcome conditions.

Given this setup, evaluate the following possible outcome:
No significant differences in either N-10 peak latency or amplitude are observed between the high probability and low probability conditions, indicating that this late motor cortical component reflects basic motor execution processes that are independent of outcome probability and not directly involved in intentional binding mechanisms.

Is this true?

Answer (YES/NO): YES